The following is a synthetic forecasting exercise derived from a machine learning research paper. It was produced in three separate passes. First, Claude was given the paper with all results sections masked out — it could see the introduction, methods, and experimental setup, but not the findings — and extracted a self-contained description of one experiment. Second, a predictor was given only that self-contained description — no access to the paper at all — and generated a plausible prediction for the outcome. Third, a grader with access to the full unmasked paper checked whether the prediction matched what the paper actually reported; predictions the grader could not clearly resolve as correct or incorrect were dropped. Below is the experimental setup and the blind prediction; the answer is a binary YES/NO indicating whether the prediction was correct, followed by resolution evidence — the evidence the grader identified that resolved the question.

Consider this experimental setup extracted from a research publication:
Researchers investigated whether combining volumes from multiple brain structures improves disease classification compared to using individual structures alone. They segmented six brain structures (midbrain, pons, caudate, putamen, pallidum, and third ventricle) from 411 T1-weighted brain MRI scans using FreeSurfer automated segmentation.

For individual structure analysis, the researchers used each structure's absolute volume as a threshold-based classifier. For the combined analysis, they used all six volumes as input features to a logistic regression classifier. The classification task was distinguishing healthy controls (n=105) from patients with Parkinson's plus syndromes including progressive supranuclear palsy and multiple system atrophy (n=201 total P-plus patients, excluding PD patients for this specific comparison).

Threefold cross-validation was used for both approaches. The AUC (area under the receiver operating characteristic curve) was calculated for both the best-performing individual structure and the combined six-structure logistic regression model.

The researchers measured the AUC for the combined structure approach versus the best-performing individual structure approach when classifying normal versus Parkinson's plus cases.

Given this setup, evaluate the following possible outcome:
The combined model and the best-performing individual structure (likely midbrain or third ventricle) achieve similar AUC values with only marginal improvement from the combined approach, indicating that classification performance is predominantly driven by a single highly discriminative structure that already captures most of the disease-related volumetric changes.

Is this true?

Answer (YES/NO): NO